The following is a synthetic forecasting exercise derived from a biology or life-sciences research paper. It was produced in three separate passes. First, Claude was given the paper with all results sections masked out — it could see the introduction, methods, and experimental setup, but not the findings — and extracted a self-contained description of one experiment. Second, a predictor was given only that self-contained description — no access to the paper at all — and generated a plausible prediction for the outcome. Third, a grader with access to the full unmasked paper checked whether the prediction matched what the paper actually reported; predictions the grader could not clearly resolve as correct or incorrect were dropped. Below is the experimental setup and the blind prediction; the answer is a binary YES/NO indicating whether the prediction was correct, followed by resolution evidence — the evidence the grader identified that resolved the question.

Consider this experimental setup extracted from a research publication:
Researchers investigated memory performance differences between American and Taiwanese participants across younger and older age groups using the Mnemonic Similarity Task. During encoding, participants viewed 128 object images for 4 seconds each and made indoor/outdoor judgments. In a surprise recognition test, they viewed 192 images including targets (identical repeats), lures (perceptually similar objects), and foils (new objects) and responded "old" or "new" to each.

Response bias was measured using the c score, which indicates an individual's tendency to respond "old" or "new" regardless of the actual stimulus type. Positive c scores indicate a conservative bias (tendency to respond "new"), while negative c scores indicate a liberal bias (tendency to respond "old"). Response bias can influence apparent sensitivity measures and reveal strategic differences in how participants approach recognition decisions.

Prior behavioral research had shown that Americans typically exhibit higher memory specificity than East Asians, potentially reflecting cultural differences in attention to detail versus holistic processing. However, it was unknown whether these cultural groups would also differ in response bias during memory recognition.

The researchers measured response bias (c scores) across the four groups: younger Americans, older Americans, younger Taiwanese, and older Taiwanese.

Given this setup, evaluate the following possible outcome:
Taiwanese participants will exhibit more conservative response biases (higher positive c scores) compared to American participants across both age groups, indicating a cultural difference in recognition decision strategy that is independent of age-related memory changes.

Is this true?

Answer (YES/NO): NO